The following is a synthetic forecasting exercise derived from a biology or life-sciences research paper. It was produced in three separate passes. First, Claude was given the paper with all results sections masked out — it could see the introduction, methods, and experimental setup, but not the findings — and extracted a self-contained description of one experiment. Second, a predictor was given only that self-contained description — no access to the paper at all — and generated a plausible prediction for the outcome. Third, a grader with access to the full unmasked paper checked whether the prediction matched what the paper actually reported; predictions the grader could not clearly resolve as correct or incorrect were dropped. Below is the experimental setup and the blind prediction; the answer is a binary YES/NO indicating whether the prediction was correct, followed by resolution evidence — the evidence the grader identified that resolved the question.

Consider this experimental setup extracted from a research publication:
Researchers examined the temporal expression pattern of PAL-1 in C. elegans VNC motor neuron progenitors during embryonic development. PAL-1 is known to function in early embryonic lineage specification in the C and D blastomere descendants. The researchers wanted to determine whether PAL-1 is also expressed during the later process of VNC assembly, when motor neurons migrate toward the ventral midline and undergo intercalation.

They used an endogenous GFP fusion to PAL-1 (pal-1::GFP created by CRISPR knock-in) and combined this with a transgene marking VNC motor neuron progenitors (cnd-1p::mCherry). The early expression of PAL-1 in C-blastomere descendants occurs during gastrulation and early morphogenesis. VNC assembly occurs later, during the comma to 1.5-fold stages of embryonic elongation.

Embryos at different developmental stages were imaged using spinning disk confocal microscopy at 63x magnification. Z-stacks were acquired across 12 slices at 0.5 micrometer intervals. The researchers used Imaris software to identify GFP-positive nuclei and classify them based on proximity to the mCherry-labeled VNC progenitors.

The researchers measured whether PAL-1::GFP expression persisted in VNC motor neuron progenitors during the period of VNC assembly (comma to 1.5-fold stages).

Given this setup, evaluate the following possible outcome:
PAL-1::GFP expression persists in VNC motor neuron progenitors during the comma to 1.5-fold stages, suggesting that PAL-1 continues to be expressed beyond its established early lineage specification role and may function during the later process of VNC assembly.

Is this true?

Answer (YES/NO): YES